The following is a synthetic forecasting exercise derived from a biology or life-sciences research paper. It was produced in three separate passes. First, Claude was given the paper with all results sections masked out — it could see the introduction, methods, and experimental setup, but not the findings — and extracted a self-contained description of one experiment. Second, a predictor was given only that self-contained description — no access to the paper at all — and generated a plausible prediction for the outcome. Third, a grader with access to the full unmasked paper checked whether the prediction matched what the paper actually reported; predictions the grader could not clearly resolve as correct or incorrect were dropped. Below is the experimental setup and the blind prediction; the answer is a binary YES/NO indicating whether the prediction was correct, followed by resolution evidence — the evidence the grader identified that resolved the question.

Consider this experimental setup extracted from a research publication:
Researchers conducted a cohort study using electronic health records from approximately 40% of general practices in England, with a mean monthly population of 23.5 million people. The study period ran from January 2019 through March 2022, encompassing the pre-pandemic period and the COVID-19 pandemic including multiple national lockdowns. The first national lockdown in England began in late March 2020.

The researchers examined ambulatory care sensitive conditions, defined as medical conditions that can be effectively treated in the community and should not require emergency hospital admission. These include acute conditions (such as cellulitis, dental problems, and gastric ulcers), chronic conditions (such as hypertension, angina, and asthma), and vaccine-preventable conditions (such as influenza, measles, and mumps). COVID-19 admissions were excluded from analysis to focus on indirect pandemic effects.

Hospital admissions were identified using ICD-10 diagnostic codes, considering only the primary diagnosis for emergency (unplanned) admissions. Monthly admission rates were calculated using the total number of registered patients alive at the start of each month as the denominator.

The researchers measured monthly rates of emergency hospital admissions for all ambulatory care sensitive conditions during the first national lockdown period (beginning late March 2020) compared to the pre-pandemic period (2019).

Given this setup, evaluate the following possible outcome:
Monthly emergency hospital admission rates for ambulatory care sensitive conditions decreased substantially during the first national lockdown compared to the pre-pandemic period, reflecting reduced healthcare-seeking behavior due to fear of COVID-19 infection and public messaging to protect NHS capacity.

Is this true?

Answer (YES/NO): YES